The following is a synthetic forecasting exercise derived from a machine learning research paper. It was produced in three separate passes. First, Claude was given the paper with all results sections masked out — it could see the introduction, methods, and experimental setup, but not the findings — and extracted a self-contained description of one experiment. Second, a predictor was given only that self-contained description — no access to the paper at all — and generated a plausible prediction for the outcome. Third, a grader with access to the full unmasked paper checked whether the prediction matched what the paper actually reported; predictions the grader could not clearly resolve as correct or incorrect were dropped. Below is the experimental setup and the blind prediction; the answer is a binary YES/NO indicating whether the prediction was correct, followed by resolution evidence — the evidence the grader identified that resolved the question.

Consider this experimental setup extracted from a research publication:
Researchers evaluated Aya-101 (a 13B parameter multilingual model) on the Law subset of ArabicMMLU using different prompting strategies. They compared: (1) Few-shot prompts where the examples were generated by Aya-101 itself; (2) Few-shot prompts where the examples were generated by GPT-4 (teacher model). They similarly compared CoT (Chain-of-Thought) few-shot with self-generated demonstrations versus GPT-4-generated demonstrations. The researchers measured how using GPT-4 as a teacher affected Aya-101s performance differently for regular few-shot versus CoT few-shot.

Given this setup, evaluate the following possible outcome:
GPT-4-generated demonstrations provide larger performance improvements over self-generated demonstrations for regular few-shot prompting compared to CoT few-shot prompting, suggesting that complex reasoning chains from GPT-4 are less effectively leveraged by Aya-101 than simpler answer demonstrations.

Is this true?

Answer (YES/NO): NO